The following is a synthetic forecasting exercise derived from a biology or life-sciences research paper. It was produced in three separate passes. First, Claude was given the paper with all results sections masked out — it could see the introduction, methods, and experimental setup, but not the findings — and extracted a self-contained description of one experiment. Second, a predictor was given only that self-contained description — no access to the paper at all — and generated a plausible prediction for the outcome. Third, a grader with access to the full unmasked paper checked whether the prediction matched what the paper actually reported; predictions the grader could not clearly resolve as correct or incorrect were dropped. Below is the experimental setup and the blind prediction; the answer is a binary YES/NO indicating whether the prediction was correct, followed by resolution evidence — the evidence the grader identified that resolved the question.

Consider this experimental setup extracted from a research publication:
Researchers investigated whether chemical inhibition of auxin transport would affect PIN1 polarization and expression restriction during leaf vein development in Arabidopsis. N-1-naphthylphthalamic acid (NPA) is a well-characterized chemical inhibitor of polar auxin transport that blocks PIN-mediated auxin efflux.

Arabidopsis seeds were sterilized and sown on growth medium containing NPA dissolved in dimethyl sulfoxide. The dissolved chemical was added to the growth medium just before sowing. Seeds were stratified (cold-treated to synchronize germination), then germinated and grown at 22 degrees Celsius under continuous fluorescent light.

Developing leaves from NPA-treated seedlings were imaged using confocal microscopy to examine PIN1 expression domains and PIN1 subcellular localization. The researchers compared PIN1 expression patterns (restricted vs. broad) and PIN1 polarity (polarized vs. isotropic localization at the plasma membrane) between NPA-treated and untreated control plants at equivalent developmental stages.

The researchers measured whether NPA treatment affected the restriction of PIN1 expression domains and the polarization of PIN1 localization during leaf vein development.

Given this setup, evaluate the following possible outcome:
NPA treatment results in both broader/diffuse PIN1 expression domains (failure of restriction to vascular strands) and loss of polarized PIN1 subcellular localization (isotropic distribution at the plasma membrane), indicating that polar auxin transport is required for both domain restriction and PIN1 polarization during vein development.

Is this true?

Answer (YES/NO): NO